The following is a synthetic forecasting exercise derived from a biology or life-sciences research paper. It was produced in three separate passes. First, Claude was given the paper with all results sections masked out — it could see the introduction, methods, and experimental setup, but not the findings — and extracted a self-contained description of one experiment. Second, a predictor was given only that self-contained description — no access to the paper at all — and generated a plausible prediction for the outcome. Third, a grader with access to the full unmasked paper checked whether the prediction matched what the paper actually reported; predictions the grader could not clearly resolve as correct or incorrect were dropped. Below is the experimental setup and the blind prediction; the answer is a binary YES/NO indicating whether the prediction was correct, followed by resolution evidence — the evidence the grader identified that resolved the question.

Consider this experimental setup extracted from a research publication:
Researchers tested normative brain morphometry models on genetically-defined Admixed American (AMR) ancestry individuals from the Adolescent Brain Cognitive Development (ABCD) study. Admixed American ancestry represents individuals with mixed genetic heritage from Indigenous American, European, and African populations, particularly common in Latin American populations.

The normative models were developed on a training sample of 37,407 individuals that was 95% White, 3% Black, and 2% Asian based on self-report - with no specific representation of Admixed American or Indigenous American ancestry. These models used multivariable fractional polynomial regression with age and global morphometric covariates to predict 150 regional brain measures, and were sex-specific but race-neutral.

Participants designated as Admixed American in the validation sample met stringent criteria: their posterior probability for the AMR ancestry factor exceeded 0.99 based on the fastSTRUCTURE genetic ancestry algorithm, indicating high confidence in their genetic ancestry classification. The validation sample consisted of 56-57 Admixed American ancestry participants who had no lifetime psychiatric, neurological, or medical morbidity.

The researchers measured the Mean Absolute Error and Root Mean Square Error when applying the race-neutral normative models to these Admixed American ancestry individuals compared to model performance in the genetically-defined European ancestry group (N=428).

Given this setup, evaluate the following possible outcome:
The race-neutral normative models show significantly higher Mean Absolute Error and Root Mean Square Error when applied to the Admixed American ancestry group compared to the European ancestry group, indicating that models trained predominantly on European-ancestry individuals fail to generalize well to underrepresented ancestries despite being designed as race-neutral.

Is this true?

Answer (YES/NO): NO